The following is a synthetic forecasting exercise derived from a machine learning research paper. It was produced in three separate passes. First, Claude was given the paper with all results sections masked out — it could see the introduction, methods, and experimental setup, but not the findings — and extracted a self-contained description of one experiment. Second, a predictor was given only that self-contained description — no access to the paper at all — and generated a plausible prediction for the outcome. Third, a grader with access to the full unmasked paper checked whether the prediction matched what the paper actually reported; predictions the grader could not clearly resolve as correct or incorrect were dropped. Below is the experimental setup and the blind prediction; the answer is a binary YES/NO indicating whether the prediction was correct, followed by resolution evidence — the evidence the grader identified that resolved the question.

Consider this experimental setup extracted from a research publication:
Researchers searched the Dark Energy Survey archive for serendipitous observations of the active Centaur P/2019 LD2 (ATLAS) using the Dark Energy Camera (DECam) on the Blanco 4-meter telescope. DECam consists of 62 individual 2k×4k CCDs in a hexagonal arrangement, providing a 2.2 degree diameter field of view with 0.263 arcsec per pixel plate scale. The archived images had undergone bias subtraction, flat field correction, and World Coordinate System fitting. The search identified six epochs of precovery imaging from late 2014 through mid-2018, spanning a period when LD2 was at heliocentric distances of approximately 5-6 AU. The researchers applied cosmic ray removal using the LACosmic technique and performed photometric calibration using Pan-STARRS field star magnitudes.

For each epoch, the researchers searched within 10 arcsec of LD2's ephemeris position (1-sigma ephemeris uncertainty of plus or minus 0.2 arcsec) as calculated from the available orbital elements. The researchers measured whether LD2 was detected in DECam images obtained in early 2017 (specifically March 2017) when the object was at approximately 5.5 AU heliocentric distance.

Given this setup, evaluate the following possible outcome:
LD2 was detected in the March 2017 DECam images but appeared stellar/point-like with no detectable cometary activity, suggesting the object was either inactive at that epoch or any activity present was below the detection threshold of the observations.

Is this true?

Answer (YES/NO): NO